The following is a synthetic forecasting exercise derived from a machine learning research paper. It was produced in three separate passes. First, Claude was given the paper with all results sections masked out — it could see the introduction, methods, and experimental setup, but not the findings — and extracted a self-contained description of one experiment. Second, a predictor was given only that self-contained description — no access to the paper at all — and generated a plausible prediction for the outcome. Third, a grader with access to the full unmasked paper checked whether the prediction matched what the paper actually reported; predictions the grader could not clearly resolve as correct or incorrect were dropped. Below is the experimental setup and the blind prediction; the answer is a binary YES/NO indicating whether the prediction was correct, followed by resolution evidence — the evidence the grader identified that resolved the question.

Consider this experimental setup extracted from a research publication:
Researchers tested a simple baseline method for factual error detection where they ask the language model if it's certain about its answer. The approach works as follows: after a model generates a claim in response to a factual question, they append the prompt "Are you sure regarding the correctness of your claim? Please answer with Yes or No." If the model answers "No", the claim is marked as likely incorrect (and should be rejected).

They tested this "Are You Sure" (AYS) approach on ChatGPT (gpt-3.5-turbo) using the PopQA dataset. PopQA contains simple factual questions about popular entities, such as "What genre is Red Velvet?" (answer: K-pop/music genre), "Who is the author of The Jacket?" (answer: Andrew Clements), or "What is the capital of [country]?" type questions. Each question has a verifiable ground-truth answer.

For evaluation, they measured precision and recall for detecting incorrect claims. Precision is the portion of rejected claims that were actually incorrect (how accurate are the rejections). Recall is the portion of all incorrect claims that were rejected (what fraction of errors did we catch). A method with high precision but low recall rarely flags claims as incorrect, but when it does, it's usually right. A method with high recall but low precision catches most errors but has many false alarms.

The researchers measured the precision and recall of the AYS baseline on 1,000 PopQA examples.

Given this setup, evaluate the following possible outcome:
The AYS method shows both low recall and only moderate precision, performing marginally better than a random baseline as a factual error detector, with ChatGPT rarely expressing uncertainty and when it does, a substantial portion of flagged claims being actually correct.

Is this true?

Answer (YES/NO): NO